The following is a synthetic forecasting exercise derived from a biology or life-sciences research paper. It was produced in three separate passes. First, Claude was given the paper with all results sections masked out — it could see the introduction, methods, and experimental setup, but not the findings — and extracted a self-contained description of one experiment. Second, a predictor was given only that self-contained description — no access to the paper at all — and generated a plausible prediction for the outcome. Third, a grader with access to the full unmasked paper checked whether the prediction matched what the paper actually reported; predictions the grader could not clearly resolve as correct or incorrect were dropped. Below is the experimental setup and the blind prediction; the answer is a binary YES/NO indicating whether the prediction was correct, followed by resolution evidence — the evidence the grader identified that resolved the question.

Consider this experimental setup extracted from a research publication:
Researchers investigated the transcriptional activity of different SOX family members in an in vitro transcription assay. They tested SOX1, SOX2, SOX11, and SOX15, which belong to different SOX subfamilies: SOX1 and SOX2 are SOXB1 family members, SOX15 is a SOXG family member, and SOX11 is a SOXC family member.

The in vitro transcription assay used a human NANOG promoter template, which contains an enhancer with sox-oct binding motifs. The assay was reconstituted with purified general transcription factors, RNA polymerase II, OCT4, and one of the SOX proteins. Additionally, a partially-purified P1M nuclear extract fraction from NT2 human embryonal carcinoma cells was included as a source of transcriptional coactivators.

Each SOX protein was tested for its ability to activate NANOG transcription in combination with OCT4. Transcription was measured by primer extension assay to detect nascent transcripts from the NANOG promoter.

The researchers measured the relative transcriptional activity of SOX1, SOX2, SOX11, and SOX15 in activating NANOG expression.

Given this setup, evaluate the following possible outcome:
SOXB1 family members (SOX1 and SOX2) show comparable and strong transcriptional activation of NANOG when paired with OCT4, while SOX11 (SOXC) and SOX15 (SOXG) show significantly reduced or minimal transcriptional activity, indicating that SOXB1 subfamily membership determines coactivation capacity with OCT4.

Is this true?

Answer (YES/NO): NO